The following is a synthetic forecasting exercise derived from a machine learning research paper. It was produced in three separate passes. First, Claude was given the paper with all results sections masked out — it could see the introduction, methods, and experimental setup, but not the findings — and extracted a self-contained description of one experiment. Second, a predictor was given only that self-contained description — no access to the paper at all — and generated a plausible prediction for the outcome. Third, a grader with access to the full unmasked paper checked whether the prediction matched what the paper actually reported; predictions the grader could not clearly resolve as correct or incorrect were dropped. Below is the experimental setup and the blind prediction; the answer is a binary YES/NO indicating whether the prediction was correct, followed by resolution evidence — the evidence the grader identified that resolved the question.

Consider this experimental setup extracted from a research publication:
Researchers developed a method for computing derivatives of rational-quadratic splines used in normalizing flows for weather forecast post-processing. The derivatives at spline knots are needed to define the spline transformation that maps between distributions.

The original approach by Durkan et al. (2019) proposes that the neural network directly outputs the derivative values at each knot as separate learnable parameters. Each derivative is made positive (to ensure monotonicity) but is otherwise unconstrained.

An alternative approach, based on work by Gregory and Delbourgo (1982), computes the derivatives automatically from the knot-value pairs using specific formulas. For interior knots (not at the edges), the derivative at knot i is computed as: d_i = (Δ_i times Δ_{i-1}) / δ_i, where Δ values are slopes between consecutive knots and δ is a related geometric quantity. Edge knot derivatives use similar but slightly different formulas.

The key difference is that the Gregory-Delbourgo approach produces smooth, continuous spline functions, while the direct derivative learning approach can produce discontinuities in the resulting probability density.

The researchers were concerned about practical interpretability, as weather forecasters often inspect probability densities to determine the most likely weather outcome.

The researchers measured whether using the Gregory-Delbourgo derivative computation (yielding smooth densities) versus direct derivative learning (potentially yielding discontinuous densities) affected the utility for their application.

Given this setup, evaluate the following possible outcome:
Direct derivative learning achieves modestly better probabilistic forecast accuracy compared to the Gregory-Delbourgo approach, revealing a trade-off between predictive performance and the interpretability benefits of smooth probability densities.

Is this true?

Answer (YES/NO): NO